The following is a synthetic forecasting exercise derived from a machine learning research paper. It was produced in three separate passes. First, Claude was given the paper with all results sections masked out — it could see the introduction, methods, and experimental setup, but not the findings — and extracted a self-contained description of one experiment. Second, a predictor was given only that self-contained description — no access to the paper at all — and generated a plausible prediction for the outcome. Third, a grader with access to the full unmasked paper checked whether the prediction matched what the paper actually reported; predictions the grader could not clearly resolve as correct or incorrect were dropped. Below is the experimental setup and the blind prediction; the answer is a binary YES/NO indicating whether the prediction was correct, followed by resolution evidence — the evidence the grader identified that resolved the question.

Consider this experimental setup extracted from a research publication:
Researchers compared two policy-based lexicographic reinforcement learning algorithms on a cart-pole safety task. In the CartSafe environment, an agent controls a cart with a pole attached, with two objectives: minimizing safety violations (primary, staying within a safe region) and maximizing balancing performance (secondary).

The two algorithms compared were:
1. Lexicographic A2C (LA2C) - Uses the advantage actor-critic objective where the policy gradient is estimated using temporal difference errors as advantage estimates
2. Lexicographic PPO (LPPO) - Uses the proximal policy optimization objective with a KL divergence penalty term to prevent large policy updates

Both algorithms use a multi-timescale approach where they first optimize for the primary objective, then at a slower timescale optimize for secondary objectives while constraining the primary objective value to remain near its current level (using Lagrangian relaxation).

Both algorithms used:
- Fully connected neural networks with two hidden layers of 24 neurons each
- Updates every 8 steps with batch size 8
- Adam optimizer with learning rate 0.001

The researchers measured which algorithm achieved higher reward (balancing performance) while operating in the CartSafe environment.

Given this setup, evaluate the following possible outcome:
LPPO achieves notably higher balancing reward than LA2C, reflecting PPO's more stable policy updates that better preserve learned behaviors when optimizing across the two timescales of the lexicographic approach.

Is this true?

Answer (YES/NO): NO